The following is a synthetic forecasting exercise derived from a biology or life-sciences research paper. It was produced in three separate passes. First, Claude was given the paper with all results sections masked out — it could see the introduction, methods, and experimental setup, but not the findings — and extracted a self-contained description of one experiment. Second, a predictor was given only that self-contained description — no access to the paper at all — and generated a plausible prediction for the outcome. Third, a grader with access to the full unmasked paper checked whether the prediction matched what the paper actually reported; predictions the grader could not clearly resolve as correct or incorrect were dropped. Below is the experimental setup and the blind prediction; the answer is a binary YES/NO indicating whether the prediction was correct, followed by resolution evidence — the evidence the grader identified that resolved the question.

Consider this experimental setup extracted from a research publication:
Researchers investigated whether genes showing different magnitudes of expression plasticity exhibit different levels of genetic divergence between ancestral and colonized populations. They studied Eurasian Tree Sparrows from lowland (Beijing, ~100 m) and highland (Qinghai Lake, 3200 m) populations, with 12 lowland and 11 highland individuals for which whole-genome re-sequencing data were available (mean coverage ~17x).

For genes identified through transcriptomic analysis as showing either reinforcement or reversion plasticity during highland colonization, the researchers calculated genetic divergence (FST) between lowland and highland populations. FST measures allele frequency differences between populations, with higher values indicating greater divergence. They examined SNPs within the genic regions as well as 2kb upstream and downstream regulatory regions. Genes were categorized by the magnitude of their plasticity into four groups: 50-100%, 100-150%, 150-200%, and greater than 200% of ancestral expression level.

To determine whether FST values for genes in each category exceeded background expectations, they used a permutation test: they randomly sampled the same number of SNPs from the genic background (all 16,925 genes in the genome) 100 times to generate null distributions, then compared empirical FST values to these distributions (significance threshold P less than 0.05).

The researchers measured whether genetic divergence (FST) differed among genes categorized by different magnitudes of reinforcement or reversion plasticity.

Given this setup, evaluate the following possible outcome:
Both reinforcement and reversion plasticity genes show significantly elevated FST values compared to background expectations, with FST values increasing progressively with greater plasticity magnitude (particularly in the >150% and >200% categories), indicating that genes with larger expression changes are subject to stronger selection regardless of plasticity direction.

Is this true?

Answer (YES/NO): NO